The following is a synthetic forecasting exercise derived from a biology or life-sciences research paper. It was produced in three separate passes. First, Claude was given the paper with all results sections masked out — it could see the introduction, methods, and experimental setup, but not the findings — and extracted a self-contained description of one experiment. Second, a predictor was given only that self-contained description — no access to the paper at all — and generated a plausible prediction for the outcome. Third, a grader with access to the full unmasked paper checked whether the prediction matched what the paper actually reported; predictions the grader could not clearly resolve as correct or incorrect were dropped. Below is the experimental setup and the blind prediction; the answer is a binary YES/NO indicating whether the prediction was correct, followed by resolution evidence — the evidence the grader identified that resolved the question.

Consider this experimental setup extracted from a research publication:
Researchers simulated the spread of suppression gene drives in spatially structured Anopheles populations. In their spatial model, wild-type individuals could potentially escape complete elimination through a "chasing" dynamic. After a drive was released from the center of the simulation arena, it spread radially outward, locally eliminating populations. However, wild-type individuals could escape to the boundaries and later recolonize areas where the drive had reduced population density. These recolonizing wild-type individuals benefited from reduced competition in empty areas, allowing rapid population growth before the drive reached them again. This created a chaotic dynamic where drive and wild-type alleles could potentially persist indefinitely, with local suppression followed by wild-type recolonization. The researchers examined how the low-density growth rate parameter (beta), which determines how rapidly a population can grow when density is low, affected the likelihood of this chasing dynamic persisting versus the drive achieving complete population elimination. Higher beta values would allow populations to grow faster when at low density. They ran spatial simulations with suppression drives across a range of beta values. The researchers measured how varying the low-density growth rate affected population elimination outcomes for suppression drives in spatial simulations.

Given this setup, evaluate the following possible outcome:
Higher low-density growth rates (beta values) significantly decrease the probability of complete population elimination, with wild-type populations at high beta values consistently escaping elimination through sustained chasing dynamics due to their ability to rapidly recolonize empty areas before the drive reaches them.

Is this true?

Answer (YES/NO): YES